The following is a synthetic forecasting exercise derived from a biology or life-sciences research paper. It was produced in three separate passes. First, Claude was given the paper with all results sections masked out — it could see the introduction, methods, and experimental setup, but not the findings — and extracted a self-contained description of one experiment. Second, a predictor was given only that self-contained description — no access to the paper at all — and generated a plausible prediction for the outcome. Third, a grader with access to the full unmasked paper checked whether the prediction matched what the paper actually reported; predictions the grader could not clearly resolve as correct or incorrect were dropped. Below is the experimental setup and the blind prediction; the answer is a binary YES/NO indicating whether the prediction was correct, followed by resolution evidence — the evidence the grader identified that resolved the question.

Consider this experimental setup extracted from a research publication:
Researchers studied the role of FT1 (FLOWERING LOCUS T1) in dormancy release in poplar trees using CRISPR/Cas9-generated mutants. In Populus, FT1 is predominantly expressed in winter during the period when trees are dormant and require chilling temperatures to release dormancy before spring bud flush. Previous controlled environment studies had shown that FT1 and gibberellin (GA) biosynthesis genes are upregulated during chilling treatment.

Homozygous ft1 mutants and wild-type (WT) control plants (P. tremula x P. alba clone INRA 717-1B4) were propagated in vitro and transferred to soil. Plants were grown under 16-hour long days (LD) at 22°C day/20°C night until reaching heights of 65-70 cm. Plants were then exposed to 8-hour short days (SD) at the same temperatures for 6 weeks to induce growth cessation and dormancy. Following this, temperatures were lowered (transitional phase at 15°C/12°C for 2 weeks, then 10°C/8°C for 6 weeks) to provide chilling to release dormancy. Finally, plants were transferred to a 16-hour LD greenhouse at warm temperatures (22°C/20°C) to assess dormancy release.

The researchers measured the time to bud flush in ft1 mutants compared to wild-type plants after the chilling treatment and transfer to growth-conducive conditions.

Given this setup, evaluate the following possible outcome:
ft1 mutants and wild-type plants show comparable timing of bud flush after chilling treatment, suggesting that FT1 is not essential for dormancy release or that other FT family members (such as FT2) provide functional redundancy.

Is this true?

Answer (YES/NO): NO